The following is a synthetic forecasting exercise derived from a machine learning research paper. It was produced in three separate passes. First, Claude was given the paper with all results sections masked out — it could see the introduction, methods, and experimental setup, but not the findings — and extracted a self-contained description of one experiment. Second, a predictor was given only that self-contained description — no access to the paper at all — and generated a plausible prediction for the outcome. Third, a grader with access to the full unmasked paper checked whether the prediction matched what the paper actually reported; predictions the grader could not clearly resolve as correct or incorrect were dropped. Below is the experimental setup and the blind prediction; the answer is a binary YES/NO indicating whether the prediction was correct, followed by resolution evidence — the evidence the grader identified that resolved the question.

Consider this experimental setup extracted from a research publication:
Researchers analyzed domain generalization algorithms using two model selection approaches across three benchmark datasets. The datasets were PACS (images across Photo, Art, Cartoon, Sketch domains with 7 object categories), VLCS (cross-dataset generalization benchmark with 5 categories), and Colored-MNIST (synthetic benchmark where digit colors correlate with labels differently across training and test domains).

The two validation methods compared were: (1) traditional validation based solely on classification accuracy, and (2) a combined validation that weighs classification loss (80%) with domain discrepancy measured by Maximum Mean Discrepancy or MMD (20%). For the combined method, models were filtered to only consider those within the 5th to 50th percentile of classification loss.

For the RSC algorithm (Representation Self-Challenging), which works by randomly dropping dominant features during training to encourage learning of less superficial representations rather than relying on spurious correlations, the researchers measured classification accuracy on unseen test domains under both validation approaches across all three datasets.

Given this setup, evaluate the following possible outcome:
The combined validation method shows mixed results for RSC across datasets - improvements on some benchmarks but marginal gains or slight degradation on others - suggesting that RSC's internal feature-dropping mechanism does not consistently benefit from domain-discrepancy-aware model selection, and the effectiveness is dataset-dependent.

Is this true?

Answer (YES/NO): NO